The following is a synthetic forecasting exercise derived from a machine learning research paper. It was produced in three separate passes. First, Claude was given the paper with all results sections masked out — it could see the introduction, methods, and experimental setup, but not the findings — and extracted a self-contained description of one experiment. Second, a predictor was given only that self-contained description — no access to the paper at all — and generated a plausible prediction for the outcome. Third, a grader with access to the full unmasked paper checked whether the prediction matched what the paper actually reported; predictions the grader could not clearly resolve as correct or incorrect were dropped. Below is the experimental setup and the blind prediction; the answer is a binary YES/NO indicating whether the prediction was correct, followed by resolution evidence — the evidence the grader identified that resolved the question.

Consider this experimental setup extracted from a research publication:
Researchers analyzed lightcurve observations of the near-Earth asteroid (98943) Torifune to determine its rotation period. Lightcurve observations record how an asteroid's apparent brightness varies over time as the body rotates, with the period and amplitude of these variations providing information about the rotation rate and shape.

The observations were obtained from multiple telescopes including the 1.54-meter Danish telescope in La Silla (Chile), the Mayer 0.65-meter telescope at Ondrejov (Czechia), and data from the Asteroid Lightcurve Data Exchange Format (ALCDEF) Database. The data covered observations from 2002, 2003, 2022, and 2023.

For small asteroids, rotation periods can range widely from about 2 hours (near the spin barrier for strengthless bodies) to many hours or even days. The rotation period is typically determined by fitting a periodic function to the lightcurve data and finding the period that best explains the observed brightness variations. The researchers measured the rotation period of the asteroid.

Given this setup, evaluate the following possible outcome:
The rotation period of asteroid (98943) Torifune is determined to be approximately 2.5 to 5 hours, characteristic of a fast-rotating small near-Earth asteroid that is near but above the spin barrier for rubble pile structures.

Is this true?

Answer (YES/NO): NO